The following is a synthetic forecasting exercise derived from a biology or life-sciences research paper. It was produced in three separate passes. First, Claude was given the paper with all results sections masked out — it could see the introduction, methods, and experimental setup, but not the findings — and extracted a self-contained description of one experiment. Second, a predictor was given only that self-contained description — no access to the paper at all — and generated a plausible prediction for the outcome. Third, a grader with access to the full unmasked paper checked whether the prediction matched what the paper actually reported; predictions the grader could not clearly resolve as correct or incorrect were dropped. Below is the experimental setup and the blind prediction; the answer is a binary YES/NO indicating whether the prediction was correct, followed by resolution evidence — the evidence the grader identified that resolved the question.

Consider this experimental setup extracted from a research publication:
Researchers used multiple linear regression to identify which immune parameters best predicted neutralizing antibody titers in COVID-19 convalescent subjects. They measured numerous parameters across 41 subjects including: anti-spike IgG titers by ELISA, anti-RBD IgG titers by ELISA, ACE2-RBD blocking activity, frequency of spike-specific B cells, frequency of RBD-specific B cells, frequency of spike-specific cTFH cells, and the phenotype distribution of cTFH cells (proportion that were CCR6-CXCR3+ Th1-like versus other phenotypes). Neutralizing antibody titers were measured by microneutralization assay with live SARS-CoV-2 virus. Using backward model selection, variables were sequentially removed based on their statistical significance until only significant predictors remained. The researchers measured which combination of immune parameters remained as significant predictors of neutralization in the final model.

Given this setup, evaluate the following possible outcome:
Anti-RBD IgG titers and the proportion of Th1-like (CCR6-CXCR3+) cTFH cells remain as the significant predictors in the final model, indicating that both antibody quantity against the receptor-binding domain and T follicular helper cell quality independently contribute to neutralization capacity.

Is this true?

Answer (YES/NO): NO